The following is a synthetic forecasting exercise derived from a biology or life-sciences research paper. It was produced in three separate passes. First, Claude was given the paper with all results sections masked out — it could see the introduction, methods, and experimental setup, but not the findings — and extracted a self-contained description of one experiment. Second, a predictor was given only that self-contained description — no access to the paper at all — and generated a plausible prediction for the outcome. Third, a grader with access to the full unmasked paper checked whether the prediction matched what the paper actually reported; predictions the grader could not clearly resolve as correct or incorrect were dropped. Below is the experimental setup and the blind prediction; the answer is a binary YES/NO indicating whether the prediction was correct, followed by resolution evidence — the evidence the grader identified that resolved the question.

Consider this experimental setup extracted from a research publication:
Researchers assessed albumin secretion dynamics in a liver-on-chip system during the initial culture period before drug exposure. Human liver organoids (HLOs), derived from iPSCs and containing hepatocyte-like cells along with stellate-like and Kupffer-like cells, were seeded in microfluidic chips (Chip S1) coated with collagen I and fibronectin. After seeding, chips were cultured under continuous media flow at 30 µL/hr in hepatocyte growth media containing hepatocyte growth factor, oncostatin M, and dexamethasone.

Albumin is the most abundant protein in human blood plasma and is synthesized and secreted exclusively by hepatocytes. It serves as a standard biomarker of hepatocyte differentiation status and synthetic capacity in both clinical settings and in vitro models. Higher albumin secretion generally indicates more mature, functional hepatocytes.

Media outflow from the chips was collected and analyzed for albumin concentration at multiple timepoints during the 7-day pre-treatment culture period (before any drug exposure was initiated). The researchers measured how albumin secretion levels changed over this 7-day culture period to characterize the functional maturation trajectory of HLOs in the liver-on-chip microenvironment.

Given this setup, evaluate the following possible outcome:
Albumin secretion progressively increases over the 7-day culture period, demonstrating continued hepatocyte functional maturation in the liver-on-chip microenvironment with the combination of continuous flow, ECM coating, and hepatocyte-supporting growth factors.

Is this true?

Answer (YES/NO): YES